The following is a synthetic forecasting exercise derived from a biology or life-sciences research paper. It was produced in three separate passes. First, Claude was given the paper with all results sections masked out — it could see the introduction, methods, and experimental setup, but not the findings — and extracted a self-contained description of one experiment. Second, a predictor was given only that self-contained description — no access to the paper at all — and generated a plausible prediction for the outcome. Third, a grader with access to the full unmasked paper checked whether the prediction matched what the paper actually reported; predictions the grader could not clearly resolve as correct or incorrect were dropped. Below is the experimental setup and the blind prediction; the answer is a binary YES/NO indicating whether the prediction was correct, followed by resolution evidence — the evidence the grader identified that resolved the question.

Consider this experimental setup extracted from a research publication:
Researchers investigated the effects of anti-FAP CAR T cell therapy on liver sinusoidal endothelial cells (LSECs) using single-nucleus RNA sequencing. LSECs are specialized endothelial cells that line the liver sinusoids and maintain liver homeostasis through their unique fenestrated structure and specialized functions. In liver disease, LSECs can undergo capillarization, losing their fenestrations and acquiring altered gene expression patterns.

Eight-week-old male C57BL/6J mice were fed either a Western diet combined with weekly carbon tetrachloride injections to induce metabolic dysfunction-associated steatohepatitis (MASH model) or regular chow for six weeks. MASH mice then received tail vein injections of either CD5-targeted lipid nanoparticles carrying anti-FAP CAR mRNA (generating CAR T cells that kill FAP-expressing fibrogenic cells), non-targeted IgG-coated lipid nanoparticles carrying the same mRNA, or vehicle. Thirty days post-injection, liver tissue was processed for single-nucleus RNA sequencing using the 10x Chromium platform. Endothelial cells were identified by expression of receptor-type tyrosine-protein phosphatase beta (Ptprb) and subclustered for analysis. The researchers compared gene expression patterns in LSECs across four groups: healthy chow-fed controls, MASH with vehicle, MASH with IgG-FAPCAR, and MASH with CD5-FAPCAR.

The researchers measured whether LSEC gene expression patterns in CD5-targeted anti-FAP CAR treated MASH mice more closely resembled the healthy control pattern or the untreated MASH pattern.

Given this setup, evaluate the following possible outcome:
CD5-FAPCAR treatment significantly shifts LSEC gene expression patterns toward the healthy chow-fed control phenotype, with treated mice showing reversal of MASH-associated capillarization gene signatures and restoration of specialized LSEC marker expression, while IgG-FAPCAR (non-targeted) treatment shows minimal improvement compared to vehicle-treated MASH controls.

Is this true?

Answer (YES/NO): YES